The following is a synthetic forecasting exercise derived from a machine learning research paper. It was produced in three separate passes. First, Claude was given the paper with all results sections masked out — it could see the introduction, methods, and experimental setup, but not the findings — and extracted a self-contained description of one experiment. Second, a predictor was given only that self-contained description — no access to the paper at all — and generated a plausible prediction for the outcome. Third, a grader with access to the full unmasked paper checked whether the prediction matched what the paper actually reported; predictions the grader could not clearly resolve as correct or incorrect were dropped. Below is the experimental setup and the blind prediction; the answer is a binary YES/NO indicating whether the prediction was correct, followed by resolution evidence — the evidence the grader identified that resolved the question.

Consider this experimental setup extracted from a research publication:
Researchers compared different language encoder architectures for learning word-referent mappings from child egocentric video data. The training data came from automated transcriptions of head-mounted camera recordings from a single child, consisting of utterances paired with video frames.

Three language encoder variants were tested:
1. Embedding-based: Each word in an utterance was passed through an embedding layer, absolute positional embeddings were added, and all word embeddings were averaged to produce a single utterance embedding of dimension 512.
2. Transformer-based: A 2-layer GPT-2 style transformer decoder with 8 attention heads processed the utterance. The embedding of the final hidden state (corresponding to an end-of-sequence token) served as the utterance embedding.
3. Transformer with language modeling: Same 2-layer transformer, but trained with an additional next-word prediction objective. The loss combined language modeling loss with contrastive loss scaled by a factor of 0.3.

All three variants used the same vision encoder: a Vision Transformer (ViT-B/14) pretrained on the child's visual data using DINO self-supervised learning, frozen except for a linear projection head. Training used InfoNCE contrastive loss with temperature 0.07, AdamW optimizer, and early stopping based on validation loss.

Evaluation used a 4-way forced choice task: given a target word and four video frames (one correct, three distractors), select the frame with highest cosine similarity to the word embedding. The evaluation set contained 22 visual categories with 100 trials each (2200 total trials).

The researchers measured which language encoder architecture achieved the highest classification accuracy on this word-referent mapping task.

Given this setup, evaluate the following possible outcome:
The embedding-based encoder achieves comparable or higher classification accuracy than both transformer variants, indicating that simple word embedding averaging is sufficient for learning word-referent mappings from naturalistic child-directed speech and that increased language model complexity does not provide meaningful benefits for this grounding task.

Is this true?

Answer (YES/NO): YES